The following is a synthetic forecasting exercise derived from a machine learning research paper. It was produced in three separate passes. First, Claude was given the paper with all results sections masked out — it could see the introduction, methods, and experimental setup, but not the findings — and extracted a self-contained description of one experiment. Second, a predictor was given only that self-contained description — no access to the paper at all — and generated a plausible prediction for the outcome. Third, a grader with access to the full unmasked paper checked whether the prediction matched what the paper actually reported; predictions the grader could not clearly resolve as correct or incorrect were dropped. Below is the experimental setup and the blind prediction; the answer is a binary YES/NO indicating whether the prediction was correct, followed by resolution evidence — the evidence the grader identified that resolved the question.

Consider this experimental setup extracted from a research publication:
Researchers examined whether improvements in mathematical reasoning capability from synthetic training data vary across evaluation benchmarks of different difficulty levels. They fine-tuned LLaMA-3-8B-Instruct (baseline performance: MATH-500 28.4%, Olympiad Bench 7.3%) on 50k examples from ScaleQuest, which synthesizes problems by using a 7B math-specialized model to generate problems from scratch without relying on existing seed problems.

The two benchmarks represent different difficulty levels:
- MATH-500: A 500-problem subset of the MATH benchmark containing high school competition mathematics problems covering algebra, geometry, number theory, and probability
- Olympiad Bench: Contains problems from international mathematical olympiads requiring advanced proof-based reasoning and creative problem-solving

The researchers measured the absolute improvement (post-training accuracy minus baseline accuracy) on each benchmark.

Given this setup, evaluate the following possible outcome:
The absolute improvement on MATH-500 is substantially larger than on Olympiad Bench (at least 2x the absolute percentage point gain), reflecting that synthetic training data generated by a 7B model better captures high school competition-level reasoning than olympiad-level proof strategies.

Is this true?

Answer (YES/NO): YES